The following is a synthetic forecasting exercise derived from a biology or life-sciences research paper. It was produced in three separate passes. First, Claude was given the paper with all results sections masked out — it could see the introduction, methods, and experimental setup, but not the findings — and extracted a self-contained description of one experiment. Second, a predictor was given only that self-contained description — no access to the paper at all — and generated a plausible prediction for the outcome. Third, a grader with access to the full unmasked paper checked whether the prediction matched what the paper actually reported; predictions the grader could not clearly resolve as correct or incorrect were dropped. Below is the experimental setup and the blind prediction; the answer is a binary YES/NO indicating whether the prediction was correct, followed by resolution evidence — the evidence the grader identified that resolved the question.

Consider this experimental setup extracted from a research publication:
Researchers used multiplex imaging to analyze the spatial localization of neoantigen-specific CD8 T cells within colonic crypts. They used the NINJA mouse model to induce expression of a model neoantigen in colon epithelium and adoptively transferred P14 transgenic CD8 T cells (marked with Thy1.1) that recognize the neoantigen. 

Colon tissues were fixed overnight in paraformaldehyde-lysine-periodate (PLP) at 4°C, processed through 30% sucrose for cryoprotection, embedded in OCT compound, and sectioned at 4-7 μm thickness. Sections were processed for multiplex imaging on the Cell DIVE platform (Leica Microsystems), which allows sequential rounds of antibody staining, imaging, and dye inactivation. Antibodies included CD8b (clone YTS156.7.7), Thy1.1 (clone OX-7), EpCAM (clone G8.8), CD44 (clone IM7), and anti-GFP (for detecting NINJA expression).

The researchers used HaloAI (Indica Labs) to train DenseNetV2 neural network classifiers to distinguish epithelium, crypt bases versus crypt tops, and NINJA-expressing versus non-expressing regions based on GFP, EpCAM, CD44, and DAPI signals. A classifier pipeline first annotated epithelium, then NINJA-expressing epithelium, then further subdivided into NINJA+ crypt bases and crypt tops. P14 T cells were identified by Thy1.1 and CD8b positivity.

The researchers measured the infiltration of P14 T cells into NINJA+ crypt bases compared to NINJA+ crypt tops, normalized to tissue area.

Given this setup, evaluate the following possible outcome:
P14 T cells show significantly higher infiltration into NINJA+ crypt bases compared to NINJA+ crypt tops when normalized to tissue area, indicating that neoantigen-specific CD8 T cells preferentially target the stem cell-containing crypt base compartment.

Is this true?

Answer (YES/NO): YES